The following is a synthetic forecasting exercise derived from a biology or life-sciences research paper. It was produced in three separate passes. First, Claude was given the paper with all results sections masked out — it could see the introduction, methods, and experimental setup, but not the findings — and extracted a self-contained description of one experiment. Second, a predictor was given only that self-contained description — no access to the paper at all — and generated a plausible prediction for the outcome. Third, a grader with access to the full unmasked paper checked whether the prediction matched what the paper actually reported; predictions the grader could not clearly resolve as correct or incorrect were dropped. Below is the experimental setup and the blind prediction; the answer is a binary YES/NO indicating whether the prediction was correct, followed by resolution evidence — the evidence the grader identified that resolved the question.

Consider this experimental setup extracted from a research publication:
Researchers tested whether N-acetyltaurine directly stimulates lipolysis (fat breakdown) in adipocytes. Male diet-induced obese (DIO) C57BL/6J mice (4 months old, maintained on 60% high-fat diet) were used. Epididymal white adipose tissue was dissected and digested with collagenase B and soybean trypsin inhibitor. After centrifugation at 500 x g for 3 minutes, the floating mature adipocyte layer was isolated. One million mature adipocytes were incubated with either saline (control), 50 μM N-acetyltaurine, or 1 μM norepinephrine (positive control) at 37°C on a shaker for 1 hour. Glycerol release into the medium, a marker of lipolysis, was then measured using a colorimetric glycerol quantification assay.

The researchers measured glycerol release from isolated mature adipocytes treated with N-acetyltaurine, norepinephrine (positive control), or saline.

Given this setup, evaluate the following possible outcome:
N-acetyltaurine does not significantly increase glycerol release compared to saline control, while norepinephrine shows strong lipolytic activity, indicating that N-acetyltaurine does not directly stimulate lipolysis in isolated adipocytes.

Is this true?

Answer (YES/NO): YES